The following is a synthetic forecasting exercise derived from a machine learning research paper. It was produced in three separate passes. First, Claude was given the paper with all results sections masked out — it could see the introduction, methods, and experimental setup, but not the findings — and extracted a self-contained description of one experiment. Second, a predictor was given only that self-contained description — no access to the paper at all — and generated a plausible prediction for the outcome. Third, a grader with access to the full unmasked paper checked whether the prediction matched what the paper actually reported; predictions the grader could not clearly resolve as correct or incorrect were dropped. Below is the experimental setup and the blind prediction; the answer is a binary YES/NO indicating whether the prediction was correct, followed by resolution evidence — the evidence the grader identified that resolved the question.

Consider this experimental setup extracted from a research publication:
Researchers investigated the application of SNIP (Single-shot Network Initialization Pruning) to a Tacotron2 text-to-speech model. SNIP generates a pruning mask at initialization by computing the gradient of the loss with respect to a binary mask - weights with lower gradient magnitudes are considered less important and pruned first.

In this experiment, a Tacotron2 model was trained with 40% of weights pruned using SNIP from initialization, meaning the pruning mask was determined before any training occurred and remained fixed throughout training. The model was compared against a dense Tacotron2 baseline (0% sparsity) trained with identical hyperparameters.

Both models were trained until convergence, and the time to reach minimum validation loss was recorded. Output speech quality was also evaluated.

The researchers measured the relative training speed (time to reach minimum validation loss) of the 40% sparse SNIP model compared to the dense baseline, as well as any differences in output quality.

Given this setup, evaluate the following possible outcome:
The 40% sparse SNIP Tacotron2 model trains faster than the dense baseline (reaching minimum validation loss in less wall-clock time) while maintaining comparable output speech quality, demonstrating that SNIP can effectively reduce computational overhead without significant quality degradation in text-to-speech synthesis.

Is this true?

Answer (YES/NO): YES